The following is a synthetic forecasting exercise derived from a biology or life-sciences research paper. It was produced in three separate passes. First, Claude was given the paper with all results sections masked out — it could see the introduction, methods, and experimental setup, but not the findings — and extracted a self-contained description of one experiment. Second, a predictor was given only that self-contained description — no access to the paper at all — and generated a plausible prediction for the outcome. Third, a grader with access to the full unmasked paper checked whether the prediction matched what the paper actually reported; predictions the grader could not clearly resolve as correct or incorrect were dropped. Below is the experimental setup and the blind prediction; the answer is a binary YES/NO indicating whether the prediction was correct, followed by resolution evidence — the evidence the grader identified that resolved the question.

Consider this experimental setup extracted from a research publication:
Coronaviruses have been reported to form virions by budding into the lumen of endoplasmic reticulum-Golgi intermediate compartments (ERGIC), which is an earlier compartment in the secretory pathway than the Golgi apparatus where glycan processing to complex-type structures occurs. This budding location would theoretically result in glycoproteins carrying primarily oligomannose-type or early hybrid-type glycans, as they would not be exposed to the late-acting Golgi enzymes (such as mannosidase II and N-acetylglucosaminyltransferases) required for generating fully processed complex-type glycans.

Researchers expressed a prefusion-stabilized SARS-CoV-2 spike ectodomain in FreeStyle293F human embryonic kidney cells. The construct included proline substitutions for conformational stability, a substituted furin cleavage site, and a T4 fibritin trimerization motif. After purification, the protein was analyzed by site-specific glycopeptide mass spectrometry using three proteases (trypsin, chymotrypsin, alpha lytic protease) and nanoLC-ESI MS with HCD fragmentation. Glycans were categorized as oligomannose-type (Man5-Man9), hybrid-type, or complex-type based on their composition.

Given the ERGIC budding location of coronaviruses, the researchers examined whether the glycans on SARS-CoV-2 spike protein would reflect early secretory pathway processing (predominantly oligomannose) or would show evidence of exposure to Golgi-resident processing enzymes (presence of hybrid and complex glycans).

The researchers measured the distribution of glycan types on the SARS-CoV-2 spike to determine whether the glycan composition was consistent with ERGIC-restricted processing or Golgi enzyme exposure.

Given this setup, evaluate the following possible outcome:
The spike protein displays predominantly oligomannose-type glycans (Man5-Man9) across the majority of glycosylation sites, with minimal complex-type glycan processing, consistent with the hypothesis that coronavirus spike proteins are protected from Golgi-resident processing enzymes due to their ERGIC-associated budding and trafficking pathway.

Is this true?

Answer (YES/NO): NO